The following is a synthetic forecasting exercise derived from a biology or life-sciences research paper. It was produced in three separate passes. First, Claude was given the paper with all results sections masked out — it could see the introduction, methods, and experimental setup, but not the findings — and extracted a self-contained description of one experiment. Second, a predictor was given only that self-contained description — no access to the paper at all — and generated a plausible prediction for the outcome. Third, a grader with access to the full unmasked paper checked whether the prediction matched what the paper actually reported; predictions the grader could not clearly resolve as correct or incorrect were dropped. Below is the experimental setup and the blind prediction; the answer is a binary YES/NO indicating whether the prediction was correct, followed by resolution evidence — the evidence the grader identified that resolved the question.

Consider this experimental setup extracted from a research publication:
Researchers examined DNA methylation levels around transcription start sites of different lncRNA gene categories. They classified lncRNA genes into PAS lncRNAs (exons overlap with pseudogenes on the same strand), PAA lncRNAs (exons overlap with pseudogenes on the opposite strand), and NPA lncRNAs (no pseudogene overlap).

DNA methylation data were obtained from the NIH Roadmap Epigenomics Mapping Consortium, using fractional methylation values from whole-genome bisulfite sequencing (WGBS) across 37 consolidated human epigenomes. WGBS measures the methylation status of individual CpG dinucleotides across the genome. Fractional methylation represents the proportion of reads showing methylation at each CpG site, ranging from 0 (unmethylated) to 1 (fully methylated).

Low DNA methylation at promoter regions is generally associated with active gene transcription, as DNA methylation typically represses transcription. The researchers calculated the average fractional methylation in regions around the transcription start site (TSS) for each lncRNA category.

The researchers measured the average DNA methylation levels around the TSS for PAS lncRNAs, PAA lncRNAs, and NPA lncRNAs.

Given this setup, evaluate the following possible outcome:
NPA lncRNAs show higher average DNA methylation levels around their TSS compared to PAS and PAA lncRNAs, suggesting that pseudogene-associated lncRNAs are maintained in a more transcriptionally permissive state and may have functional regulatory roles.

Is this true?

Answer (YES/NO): YES